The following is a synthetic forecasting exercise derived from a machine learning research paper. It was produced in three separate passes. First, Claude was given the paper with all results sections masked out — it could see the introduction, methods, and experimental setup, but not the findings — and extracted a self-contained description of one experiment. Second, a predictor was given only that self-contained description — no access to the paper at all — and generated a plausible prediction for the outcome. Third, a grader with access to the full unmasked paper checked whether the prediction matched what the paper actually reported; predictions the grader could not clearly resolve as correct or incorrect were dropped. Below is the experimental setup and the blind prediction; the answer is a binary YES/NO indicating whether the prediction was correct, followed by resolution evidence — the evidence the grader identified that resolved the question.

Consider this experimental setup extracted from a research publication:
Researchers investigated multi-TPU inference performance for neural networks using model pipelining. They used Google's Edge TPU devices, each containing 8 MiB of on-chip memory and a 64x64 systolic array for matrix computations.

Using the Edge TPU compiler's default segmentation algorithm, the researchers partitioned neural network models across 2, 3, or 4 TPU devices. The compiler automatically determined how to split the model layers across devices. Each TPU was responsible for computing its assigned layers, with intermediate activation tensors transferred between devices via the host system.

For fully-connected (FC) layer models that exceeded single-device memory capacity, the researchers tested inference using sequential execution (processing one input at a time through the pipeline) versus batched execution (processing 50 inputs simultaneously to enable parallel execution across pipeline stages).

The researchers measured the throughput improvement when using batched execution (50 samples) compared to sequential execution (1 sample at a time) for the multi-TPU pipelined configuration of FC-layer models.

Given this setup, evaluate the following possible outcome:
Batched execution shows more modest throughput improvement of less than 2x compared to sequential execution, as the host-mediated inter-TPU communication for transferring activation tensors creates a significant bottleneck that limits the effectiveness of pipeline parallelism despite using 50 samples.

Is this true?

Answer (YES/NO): NO